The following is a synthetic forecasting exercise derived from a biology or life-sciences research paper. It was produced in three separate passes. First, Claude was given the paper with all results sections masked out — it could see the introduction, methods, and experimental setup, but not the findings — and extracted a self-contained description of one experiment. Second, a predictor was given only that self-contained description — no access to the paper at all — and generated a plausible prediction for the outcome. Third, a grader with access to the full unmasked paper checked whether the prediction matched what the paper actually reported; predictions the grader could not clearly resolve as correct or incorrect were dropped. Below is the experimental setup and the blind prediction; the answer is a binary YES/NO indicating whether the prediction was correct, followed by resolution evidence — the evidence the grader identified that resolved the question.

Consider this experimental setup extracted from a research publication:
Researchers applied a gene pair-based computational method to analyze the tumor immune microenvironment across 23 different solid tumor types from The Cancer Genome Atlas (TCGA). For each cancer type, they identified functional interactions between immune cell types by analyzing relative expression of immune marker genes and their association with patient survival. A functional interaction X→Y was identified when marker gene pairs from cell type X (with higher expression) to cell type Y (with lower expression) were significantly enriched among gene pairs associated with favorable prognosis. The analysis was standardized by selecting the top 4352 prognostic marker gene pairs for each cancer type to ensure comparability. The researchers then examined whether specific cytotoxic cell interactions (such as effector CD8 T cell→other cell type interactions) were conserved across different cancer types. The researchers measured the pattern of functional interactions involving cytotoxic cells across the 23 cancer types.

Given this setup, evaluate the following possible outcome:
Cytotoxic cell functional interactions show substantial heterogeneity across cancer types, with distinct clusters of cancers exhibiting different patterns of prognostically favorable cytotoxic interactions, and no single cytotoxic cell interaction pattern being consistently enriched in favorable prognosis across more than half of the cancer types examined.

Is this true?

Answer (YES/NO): NO